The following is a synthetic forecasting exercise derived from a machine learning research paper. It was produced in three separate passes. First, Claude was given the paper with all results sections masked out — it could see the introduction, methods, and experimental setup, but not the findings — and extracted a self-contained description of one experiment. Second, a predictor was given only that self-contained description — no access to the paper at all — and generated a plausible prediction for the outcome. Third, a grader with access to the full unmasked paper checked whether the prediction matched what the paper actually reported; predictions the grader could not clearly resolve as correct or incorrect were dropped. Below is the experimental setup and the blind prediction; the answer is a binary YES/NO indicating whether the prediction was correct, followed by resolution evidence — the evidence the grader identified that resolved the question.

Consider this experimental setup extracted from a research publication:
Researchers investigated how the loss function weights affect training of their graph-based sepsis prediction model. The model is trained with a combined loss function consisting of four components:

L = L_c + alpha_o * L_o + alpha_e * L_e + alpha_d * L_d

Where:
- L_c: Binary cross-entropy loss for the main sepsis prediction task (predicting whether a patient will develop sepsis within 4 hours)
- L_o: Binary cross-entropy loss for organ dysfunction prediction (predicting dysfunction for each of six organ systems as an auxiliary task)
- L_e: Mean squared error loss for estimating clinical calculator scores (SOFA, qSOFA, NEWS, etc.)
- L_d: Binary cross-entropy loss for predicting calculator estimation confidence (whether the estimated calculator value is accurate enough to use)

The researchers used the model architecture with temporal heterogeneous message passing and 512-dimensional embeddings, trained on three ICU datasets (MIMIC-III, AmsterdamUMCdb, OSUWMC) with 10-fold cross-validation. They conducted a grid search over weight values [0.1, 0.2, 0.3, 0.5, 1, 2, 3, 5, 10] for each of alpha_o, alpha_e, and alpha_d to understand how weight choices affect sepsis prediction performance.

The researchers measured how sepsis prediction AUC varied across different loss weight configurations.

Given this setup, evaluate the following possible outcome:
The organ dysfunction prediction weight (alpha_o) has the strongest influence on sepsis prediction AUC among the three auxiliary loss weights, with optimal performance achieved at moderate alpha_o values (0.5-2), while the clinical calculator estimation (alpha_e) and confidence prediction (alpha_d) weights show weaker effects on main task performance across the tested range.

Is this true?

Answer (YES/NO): NO